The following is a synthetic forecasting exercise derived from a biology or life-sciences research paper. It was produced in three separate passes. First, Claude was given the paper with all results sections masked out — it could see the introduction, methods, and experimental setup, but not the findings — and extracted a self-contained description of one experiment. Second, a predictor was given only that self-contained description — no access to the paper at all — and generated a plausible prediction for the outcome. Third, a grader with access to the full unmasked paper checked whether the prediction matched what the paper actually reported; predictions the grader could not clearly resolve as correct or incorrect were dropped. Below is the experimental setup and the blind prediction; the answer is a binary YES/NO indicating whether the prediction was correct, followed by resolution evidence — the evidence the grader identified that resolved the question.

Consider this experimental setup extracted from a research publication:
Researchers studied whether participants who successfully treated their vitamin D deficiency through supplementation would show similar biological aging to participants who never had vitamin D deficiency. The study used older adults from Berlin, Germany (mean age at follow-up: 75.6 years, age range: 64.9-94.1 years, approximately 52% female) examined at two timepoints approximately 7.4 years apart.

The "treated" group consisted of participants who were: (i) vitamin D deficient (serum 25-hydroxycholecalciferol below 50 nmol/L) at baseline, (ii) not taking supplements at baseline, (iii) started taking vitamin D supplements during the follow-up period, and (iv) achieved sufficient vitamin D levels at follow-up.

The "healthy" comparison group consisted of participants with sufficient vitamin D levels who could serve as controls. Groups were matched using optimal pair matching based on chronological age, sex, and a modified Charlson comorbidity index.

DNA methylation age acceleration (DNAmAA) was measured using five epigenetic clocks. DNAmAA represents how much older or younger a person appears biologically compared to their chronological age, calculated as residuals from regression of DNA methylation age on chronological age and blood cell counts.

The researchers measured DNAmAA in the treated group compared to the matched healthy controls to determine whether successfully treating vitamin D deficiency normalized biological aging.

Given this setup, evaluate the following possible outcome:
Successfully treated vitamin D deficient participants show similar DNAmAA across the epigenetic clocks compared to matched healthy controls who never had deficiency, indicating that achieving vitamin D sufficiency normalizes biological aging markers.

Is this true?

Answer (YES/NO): YES